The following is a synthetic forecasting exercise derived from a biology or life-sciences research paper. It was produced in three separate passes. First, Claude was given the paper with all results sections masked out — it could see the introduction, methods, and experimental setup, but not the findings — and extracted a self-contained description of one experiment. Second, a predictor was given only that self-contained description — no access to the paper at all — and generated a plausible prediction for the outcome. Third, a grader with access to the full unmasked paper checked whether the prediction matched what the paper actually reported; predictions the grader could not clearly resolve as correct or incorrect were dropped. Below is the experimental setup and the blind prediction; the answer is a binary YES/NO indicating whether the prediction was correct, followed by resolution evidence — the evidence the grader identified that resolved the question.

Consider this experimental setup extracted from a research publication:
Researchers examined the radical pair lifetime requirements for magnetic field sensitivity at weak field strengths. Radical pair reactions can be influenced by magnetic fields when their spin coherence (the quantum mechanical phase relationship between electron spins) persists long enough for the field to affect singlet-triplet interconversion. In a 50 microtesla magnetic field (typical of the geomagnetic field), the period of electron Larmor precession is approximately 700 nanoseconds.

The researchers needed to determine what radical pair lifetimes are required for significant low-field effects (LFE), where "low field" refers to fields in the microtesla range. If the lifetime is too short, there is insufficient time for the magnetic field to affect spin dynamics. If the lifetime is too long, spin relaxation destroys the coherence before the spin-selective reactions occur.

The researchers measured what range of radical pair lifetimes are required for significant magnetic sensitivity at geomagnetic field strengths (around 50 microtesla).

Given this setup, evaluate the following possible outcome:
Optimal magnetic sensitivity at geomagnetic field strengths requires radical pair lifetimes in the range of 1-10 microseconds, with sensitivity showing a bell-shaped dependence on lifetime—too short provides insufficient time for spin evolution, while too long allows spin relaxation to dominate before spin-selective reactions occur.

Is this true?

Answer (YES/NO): NO